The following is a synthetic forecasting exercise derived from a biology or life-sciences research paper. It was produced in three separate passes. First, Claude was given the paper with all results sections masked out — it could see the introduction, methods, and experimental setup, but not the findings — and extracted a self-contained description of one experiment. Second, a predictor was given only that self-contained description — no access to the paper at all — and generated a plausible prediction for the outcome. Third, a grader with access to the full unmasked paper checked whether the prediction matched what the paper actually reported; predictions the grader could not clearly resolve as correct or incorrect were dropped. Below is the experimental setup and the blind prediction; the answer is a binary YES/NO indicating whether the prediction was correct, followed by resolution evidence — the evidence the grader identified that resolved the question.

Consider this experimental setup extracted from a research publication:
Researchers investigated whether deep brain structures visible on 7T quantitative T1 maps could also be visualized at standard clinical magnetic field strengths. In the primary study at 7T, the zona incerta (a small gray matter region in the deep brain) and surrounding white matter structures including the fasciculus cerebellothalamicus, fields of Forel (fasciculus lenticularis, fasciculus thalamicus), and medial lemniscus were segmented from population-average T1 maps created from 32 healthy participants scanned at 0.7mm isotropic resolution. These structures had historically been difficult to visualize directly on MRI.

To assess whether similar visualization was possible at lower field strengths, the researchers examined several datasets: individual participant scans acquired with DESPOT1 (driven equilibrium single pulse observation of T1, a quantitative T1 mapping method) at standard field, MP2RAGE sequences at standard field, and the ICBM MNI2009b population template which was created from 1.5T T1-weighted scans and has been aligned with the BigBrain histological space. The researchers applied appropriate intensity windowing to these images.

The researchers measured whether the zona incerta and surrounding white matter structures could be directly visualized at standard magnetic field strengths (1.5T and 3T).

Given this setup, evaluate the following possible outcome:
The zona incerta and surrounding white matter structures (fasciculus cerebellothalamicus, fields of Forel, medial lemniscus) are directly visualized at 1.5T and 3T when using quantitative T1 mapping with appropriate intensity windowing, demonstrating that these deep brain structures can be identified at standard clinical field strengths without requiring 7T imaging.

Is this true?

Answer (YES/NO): NO